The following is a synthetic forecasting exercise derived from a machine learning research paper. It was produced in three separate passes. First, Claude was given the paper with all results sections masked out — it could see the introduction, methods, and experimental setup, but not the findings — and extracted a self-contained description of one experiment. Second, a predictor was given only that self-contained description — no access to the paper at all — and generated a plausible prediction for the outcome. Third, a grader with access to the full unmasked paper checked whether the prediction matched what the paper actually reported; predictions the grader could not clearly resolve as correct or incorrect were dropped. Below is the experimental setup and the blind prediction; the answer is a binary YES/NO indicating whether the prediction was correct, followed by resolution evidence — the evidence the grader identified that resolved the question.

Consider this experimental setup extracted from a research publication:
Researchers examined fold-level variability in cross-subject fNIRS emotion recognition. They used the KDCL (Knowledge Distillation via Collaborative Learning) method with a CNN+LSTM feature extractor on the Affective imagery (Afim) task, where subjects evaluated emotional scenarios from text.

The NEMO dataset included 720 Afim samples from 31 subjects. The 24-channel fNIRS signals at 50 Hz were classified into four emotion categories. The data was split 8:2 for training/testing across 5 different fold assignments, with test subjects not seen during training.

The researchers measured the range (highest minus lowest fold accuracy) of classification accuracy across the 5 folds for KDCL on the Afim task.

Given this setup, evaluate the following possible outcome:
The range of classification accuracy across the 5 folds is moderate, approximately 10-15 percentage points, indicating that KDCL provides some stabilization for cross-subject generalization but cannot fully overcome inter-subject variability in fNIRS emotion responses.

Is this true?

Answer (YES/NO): NO